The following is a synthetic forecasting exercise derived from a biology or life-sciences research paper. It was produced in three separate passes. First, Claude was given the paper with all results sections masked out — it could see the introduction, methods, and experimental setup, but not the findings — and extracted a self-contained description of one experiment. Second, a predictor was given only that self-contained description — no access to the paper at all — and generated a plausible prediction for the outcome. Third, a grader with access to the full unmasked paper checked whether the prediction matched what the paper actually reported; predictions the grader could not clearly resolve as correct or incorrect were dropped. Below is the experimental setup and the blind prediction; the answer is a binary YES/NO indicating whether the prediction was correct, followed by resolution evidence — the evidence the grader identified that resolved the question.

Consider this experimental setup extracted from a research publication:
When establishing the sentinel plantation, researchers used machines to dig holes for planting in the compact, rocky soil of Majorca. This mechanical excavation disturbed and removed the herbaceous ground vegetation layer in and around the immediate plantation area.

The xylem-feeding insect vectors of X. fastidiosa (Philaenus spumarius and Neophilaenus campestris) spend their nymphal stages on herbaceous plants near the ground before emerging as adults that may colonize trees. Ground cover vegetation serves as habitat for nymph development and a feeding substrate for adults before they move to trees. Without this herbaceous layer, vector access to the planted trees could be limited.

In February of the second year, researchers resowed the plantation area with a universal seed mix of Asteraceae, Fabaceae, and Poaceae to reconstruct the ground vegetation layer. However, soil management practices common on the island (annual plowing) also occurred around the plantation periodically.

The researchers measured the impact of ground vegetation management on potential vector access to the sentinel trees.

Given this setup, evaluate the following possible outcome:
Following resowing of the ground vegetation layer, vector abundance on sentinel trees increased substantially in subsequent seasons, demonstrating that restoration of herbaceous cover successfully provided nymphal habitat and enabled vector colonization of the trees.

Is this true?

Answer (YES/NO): NO